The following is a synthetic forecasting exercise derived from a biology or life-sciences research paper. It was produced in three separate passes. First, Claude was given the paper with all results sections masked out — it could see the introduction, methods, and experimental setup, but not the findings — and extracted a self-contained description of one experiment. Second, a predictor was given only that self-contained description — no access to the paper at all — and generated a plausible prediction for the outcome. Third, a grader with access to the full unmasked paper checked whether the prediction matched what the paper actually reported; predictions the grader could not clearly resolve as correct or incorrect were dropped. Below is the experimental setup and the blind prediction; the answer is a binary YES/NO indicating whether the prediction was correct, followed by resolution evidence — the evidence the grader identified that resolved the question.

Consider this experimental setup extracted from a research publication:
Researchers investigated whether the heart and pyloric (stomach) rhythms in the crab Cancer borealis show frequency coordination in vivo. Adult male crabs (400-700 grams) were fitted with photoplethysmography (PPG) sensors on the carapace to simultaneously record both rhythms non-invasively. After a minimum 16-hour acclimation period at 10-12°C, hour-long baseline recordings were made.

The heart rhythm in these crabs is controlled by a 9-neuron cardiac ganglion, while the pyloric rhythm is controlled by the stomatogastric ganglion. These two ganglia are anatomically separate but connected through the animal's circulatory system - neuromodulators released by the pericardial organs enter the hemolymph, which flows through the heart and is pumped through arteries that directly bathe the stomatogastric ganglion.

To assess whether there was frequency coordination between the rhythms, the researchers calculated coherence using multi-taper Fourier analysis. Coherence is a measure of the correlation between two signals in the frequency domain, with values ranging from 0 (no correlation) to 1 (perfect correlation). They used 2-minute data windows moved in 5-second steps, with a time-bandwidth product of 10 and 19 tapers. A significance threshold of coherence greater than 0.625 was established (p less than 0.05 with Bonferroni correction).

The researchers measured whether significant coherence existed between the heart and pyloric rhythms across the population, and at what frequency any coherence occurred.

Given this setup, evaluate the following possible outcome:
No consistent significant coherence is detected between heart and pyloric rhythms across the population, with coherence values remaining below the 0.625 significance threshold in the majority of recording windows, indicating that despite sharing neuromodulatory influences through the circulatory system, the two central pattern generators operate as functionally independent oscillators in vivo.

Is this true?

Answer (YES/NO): NO